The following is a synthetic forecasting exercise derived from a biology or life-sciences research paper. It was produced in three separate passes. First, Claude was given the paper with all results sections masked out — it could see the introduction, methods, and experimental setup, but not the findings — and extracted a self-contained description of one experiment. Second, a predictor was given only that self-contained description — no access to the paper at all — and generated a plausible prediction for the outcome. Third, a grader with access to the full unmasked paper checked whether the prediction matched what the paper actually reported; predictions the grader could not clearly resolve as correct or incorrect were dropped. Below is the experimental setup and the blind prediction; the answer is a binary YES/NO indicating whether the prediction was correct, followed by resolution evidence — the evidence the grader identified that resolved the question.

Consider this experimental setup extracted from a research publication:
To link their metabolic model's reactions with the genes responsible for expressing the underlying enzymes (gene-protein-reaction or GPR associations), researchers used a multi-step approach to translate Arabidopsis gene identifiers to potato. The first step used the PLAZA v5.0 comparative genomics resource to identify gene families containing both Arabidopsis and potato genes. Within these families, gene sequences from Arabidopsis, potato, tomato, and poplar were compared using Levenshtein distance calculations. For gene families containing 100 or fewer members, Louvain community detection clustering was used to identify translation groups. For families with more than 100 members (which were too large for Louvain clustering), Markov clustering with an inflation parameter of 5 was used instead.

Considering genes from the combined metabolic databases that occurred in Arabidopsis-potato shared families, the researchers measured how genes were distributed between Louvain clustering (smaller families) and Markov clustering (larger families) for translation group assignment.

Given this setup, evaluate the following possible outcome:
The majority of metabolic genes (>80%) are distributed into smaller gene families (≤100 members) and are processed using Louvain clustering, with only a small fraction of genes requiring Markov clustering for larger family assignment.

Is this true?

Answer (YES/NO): YES